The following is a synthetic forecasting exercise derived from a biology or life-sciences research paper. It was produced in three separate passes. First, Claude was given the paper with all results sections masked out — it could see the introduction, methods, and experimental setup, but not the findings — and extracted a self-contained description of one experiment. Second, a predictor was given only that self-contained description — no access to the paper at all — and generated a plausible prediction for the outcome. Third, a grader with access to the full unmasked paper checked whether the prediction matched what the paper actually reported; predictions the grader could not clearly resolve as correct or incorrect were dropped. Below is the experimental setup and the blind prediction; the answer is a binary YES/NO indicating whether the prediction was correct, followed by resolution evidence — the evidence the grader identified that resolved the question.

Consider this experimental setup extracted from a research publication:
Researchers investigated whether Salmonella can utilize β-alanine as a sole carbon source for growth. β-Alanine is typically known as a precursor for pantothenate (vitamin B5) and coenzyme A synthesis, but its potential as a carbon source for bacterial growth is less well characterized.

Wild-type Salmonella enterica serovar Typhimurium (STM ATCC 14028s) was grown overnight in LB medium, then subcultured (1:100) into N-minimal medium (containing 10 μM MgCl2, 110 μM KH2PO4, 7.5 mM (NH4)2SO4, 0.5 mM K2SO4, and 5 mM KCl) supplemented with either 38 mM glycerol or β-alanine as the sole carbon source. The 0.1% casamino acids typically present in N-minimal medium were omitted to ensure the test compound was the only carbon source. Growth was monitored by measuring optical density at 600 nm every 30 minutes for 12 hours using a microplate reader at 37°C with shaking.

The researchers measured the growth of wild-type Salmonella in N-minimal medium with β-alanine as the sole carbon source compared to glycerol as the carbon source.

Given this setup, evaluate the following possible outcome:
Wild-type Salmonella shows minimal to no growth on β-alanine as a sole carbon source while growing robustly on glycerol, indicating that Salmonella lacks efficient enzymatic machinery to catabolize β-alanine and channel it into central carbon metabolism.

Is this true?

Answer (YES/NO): NO